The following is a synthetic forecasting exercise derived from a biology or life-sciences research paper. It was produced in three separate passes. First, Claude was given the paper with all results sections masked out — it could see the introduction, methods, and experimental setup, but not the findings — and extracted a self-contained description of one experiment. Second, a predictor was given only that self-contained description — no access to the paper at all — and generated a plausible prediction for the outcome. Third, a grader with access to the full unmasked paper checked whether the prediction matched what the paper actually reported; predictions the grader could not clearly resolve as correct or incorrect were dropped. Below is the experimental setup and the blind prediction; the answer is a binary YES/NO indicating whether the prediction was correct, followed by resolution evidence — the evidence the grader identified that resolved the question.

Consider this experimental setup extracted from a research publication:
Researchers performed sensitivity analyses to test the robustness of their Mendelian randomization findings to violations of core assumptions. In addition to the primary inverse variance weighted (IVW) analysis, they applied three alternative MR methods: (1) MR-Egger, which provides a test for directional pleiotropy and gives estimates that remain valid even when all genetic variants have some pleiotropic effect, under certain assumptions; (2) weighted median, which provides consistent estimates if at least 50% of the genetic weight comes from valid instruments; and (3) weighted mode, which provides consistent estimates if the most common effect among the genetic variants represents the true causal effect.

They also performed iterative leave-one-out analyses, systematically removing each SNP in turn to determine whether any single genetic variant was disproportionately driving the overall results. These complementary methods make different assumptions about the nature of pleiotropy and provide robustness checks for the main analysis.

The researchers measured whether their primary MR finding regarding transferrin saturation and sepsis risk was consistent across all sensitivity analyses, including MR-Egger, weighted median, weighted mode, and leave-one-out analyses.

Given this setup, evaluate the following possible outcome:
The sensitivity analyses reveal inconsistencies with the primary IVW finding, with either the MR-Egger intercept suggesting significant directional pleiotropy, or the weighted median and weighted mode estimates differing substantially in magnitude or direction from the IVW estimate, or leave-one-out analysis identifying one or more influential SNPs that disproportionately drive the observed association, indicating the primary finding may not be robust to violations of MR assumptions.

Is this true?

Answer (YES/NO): NO